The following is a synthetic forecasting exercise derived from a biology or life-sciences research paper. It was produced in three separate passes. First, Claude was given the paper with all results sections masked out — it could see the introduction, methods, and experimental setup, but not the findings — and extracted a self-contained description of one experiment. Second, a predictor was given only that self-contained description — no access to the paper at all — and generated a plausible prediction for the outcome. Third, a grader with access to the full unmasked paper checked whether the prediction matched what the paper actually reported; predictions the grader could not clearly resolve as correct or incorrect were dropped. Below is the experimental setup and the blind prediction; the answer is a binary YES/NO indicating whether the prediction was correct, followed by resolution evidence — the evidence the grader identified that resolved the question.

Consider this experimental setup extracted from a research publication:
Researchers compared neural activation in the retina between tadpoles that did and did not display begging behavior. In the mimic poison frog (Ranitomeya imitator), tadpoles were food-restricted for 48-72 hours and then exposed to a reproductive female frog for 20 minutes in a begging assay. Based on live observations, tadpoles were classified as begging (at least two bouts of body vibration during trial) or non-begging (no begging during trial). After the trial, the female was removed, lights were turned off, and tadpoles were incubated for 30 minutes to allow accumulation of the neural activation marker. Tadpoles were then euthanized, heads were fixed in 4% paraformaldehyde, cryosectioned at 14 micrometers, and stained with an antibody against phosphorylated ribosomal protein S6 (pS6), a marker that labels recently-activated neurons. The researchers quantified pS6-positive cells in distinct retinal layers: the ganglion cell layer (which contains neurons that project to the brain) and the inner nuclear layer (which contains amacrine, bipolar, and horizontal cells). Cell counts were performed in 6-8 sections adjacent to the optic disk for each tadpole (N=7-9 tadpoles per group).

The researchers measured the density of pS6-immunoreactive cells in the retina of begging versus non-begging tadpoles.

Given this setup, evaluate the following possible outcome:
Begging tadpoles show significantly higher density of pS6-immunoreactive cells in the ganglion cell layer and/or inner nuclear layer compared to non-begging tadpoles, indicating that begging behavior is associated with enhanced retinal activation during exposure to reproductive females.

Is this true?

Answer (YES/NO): NO